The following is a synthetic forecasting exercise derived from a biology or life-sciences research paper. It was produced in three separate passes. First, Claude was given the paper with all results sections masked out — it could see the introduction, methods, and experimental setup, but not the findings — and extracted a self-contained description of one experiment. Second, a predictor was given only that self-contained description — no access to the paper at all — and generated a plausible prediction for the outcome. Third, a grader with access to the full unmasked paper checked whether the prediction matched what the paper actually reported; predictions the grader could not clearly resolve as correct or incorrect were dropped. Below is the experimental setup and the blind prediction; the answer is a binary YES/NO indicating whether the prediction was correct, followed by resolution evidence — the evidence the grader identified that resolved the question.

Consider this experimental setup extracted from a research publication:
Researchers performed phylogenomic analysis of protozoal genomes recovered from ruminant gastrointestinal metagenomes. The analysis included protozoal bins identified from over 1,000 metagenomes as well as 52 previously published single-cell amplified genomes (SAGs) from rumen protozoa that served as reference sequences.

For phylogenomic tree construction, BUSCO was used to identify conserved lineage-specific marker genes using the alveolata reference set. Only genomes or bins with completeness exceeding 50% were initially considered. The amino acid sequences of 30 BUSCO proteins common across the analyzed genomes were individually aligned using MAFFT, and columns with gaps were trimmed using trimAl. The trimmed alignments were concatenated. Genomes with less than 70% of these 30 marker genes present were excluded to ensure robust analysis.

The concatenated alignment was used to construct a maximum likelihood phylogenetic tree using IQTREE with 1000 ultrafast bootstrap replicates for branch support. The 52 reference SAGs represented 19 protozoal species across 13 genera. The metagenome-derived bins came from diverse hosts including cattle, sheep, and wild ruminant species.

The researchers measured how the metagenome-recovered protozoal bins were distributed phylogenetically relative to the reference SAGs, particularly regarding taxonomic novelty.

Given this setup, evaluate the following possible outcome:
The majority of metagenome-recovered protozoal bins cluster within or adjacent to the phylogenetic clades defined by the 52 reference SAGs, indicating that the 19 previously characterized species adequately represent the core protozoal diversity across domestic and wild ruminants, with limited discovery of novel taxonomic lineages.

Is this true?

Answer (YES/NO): NO